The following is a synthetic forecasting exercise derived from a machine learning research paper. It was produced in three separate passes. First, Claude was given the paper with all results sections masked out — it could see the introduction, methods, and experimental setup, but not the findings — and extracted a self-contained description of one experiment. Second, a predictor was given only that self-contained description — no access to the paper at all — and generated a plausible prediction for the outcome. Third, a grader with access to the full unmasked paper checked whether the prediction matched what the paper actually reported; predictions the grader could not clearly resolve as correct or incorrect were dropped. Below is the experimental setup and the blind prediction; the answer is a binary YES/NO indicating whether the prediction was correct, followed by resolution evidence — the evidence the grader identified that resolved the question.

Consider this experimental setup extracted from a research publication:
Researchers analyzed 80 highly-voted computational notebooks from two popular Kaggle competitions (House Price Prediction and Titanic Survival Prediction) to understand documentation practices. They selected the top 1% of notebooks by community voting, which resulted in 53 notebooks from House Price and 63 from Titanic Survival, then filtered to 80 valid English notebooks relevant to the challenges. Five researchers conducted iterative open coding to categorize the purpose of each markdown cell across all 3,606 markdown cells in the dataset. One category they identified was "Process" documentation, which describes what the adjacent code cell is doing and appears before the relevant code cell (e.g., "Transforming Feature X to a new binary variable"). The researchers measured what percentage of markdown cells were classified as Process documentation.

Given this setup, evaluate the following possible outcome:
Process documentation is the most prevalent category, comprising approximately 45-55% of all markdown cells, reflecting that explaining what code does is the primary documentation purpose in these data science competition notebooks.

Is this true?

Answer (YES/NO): NO